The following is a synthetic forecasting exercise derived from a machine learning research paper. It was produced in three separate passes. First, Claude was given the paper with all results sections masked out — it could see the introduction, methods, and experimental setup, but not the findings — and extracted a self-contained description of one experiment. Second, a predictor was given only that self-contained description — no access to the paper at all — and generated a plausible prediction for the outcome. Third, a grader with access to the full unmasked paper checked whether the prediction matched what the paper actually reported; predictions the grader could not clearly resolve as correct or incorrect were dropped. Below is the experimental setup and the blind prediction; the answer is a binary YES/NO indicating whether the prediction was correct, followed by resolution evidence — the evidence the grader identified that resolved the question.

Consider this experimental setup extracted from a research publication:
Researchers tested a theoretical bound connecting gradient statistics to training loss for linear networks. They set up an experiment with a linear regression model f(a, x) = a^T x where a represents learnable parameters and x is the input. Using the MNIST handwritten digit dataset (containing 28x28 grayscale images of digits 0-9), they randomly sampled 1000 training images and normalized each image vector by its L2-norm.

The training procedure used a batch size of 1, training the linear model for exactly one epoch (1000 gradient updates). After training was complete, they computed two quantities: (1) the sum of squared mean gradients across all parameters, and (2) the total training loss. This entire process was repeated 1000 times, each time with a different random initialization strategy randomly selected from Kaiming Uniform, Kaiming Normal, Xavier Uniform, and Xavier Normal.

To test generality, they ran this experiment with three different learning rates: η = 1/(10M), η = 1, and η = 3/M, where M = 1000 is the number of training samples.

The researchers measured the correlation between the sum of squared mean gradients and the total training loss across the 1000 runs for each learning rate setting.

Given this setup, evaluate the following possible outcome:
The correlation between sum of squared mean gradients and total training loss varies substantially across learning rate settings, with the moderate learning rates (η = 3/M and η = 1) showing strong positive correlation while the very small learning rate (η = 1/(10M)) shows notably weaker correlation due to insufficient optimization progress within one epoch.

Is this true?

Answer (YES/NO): NO